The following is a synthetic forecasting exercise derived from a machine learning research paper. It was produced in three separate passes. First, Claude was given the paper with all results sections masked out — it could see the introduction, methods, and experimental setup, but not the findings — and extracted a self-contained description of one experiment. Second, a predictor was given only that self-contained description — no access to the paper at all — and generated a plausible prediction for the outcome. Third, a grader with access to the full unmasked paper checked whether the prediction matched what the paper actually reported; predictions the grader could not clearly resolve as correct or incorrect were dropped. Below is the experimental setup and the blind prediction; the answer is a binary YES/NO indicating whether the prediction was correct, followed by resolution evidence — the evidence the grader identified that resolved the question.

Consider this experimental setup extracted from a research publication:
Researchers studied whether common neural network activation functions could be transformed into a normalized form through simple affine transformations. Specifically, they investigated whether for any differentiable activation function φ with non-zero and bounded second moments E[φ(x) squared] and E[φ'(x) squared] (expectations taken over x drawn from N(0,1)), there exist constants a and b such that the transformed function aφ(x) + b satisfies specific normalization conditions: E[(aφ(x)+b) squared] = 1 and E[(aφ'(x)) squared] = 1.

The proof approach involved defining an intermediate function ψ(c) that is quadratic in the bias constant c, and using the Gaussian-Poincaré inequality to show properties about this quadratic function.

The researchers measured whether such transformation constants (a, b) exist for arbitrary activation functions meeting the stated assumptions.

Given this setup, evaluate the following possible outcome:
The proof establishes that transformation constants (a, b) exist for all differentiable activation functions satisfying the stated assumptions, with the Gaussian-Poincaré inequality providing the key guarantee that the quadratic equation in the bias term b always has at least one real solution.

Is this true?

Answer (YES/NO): YES